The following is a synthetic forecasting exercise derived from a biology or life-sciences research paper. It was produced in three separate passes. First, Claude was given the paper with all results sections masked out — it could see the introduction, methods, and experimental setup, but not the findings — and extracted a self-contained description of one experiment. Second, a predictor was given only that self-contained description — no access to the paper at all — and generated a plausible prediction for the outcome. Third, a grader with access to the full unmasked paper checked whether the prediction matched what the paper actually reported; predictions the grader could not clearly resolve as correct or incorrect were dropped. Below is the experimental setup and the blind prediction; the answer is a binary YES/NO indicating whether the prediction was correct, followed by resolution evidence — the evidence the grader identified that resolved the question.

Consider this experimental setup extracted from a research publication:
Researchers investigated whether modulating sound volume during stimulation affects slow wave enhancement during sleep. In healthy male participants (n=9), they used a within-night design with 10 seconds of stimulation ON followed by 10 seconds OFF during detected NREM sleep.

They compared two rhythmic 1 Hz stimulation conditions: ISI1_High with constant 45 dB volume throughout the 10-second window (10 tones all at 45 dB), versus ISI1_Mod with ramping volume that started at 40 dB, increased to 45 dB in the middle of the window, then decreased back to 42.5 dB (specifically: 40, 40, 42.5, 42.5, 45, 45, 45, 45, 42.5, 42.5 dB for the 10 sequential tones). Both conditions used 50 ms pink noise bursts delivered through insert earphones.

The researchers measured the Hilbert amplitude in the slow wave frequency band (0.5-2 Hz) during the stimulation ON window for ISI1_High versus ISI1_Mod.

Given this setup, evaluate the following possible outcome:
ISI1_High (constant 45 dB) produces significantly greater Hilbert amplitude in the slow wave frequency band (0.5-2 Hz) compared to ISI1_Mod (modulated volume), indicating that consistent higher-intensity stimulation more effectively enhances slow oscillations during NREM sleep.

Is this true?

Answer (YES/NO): NO